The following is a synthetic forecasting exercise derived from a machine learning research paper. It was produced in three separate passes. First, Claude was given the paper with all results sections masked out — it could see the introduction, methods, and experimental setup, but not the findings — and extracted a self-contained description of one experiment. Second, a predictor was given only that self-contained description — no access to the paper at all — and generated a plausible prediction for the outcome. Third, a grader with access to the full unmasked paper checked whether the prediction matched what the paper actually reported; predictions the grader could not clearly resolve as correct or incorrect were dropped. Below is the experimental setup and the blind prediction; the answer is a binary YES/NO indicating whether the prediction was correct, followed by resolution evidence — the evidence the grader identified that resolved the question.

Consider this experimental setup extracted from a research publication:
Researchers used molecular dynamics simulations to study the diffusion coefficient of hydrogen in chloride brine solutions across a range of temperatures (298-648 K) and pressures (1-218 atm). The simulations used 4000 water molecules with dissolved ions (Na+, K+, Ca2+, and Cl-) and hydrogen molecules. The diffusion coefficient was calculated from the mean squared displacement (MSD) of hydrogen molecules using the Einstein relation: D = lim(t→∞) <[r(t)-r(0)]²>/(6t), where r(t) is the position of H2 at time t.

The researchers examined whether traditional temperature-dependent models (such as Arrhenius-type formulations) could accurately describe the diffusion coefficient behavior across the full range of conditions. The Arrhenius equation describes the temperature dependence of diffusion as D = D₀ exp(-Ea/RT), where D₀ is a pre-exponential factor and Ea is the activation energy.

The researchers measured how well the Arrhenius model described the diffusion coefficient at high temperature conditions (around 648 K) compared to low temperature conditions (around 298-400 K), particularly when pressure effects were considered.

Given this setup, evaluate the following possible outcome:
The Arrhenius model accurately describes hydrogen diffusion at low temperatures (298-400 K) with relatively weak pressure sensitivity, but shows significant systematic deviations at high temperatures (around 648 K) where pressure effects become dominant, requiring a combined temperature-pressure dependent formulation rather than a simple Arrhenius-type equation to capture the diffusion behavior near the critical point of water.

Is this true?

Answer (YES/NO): YES